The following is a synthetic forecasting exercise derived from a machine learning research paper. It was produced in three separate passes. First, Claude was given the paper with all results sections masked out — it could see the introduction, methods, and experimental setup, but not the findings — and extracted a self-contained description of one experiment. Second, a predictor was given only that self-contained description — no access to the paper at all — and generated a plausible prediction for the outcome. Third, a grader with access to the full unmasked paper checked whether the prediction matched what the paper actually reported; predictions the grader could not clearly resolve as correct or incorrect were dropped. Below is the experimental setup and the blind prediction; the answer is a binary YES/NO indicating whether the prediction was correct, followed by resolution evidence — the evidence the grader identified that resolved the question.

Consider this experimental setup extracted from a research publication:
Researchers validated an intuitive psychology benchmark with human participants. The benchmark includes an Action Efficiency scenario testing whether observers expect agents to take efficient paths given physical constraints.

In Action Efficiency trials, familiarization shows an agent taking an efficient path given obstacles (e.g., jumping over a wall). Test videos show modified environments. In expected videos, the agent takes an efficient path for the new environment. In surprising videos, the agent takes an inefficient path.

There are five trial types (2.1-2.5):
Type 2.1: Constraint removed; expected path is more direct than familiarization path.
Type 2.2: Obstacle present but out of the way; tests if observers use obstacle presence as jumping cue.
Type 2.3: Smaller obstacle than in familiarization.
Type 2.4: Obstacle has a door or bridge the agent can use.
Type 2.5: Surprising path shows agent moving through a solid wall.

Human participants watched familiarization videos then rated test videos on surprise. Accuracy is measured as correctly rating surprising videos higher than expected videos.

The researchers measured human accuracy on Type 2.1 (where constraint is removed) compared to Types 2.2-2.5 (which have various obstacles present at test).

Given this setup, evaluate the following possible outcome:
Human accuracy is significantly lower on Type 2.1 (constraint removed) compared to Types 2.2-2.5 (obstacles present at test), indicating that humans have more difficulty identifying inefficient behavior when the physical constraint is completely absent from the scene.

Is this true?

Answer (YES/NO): NO